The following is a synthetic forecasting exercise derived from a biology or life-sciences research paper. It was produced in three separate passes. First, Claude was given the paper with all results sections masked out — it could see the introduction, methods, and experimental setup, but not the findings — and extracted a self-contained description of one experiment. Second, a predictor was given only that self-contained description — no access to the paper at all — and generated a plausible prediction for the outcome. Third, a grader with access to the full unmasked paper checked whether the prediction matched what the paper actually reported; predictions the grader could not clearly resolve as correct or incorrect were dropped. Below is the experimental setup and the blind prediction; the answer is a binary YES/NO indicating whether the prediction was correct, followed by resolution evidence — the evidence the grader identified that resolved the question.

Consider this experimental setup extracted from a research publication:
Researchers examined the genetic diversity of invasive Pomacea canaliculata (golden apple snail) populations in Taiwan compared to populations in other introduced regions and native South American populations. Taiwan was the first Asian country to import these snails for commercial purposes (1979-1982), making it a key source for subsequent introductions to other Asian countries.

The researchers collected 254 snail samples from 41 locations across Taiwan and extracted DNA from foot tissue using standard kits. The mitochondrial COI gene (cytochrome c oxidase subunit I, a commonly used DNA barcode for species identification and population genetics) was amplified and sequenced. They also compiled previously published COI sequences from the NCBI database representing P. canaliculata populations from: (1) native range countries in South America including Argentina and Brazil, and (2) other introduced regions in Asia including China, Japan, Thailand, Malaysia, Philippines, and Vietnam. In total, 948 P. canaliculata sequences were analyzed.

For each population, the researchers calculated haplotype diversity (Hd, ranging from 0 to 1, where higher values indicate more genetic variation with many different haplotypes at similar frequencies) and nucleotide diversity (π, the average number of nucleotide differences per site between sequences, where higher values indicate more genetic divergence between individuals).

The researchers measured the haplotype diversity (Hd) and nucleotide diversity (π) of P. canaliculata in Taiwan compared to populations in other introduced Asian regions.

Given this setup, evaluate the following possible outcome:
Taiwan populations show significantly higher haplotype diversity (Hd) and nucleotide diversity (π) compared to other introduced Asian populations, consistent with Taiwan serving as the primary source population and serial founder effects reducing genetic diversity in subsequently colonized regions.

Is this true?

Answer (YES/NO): NO